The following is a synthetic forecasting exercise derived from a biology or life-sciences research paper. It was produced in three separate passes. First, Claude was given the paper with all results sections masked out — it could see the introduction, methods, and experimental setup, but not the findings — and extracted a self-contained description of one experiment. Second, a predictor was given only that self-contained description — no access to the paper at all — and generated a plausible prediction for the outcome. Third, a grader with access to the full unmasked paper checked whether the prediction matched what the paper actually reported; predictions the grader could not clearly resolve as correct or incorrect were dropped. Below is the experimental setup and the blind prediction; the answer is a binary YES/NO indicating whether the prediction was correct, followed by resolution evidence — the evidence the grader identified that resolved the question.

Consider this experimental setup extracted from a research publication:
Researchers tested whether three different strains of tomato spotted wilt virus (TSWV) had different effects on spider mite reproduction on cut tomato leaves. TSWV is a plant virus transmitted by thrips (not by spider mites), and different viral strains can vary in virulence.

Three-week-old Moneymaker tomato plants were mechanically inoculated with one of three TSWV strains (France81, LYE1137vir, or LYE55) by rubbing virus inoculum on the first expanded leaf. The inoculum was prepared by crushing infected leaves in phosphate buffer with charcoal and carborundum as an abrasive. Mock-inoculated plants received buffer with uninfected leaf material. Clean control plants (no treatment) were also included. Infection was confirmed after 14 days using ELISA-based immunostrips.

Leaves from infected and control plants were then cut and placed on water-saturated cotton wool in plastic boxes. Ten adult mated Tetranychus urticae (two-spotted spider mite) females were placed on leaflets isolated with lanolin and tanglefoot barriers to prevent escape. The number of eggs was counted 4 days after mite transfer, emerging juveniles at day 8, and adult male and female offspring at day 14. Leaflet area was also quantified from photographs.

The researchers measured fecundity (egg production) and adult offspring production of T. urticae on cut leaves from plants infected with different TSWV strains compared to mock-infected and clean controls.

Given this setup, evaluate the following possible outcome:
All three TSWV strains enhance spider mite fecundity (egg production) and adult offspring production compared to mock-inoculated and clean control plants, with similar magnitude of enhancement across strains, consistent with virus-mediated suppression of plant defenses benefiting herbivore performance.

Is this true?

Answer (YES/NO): NO